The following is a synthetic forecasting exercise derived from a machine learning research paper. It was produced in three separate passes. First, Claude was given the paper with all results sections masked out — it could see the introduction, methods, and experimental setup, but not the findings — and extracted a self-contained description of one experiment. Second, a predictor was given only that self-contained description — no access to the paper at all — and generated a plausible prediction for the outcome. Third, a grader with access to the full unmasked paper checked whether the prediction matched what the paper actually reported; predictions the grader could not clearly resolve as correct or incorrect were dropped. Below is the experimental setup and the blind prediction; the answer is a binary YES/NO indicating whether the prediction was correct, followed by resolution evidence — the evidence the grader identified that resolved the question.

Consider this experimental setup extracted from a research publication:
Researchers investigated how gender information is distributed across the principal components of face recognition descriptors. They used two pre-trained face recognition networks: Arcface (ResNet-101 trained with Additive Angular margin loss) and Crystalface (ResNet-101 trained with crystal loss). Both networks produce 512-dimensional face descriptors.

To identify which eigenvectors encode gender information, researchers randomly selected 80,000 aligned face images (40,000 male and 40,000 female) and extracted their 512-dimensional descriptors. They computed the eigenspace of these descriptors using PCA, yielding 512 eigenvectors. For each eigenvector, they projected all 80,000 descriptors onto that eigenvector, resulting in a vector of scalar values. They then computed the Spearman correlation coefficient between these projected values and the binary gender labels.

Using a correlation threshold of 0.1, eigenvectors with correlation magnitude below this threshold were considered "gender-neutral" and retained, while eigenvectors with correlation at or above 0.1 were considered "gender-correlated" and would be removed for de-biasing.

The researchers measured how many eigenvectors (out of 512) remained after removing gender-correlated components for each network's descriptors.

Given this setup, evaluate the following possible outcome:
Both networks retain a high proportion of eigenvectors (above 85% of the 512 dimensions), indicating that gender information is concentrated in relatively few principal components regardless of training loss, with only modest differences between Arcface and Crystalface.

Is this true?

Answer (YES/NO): YES